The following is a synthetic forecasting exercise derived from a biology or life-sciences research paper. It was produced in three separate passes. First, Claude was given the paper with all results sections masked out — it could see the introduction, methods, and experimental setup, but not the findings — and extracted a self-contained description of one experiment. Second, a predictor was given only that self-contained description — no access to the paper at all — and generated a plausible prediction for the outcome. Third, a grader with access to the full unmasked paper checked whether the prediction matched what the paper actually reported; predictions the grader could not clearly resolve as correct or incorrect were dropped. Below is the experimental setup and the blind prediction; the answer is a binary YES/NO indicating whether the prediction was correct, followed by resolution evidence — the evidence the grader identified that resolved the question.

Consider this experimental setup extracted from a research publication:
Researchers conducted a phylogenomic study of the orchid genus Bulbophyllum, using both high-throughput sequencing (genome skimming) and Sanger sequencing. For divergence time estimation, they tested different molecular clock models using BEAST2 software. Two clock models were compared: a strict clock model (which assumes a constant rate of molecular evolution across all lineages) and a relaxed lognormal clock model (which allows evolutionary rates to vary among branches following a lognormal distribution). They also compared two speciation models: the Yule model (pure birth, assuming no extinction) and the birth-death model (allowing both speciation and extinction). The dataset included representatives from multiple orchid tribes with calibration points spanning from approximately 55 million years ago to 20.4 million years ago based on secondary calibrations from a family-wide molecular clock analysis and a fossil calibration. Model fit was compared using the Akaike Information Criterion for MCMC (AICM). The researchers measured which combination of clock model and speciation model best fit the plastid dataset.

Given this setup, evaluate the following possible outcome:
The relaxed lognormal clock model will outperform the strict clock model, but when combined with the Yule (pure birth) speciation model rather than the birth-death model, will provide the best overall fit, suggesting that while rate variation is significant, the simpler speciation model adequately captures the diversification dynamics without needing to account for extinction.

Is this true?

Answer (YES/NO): NO